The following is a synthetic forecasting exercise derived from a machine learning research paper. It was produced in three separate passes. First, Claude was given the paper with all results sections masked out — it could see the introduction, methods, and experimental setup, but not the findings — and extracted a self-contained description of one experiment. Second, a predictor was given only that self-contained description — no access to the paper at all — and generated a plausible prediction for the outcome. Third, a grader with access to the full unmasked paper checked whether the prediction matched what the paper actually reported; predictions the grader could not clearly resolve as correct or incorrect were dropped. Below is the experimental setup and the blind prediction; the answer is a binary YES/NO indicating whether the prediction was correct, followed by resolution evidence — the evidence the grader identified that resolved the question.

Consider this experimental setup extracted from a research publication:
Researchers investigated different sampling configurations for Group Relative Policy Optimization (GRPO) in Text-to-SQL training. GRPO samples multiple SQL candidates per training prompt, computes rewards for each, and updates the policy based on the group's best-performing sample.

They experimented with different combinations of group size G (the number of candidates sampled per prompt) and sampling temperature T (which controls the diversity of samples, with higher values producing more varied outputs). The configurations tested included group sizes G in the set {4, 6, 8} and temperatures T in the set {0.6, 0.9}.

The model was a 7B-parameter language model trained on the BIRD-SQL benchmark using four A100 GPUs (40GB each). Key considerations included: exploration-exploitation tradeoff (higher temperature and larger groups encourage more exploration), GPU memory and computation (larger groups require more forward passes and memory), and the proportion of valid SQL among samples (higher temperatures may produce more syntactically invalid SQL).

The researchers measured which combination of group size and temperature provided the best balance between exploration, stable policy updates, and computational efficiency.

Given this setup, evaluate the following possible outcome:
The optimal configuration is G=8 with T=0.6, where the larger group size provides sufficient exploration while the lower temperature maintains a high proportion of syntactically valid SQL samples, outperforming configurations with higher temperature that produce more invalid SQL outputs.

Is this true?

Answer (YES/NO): NO